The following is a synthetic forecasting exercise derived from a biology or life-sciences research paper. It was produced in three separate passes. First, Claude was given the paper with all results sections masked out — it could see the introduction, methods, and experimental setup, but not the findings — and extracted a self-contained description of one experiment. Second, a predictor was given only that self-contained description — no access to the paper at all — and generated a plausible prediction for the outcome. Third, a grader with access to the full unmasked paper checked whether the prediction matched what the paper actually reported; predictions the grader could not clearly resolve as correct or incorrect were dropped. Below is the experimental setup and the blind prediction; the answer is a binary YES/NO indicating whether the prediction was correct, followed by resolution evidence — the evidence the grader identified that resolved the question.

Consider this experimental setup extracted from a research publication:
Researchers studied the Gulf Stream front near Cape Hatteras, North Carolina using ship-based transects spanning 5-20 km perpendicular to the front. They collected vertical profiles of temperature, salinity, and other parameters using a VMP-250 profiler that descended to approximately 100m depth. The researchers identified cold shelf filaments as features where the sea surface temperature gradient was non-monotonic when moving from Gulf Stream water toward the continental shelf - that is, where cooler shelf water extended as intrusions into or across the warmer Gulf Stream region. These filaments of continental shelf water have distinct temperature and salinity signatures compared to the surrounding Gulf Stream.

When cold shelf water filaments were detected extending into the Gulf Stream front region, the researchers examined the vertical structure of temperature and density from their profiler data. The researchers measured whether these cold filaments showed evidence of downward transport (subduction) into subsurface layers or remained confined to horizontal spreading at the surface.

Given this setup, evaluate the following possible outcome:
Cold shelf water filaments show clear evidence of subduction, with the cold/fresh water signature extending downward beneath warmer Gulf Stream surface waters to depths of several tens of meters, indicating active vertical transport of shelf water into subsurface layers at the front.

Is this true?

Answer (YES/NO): YES